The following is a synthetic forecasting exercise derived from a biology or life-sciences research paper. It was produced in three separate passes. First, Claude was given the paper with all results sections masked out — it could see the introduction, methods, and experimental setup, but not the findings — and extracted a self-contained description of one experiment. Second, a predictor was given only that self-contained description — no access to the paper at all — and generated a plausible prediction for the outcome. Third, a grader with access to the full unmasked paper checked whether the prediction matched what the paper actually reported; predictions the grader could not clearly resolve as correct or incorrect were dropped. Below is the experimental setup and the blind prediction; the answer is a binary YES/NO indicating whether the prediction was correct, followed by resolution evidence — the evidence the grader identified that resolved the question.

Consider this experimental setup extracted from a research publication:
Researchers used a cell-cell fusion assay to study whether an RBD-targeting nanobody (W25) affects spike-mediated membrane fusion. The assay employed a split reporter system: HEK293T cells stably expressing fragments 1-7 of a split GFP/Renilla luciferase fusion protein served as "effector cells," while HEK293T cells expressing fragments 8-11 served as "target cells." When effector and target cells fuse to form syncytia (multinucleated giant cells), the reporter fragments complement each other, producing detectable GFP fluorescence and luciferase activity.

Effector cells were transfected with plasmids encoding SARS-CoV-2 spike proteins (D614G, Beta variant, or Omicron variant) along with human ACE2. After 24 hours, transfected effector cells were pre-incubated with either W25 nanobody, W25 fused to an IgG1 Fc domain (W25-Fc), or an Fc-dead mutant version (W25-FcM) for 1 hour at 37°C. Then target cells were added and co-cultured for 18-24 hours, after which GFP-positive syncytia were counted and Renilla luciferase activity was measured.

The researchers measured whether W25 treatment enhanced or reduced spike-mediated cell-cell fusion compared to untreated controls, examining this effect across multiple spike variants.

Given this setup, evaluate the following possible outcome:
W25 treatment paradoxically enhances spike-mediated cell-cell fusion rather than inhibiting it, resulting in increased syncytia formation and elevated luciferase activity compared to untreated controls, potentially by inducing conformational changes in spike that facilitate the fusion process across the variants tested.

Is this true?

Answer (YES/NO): YES